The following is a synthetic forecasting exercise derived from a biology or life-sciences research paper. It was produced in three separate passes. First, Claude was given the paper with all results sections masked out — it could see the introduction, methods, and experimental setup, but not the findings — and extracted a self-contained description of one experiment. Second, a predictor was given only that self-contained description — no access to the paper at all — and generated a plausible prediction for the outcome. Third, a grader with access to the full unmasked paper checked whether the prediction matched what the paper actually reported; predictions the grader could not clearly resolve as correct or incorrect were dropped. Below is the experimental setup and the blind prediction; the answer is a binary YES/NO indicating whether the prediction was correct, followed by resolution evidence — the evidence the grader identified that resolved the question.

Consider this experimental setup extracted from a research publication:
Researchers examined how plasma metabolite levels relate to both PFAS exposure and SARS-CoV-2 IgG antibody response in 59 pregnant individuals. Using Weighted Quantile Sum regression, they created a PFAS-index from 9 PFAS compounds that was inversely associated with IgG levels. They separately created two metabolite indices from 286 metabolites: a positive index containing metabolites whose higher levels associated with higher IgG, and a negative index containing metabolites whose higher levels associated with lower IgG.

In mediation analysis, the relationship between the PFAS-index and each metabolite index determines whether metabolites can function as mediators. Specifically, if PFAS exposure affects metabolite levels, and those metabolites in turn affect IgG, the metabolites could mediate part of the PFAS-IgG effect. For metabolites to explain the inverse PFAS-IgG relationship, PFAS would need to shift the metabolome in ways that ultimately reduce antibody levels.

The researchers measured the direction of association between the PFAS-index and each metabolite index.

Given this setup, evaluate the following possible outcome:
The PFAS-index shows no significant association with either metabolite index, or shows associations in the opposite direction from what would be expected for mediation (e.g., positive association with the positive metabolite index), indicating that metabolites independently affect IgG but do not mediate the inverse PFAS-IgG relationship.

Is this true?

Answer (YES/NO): NO